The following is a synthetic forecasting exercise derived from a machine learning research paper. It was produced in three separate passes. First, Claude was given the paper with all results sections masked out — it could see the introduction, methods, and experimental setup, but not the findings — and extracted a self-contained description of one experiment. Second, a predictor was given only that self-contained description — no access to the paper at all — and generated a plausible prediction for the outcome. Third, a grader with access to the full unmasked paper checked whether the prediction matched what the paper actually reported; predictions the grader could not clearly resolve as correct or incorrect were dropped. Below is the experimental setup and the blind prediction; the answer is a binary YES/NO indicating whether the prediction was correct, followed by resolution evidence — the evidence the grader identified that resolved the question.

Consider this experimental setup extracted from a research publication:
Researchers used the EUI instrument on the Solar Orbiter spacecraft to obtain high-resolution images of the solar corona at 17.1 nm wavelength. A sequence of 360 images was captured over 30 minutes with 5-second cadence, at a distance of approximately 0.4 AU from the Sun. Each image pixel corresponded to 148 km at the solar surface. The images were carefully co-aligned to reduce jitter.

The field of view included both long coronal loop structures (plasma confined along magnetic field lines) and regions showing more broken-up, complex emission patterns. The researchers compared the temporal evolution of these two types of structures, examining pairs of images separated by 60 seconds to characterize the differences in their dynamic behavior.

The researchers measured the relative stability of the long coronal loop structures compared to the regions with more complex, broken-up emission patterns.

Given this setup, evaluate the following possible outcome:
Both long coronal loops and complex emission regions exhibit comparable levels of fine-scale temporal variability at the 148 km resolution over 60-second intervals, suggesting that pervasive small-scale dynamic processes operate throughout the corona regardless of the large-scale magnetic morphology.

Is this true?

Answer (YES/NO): NO